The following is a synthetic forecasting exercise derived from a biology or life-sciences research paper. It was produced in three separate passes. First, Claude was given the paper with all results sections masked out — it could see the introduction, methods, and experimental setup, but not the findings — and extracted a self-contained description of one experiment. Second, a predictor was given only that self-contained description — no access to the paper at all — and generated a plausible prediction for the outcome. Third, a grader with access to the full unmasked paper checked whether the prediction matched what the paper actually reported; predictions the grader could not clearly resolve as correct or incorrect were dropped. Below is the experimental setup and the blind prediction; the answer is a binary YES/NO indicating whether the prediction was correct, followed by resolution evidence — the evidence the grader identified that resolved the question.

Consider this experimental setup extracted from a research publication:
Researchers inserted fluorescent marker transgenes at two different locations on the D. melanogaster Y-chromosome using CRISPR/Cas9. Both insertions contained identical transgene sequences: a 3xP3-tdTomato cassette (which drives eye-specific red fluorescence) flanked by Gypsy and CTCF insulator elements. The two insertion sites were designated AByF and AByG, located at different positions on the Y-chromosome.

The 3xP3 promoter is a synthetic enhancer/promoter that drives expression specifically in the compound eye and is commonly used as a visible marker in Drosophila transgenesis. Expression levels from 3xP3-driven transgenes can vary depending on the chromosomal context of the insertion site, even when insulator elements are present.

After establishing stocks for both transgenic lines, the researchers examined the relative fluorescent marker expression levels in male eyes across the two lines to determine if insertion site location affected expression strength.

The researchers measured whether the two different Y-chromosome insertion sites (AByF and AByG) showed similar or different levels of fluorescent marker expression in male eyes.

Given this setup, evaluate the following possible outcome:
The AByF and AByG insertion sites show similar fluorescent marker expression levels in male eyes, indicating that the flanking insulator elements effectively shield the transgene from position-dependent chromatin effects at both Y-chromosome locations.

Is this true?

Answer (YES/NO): NO